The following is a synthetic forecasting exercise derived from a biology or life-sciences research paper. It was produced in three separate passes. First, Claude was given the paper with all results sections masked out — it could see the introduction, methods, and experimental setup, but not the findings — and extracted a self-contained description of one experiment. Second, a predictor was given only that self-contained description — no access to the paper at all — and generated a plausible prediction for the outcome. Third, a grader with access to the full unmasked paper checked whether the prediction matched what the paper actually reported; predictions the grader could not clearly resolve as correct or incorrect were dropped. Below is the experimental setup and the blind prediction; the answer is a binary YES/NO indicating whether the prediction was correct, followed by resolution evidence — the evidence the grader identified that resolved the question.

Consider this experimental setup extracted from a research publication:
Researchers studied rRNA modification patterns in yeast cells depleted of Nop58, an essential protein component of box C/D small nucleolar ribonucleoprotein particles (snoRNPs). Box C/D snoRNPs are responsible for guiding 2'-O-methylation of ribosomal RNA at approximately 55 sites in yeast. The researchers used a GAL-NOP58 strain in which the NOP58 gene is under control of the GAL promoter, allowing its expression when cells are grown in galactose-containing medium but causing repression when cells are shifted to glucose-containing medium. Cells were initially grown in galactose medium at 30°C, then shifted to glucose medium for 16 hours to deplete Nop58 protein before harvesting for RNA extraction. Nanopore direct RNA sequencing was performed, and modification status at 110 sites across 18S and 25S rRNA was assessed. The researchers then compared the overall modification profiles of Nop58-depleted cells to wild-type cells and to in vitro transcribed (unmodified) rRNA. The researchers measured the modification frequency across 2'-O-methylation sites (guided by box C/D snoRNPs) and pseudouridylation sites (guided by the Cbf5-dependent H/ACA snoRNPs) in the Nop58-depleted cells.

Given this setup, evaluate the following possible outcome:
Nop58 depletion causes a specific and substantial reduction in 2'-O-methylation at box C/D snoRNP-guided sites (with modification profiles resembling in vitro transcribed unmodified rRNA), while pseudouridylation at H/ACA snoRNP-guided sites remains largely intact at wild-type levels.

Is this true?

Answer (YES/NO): YES